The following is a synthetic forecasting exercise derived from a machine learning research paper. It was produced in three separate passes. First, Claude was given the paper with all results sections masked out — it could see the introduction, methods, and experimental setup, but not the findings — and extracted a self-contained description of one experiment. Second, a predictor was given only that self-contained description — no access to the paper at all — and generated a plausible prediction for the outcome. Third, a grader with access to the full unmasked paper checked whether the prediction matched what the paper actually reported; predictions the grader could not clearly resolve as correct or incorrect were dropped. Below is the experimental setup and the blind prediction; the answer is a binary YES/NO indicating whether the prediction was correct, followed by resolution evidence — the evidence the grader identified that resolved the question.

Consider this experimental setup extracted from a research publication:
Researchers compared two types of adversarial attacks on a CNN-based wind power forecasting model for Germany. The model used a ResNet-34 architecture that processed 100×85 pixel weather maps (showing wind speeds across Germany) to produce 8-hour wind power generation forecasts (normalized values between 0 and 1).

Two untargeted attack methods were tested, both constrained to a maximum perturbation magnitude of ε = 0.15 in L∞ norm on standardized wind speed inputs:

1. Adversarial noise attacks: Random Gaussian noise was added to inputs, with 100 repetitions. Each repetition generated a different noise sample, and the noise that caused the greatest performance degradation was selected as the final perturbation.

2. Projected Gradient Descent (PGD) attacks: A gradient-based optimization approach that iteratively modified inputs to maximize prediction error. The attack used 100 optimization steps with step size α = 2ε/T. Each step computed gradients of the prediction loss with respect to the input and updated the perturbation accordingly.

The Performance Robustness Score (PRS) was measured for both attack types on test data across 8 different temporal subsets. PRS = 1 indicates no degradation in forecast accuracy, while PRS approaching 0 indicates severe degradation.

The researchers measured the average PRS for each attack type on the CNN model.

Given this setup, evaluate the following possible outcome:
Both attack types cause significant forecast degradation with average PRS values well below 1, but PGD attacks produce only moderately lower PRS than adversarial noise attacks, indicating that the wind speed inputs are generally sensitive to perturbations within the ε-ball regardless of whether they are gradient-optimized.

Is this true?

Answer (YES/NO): NO